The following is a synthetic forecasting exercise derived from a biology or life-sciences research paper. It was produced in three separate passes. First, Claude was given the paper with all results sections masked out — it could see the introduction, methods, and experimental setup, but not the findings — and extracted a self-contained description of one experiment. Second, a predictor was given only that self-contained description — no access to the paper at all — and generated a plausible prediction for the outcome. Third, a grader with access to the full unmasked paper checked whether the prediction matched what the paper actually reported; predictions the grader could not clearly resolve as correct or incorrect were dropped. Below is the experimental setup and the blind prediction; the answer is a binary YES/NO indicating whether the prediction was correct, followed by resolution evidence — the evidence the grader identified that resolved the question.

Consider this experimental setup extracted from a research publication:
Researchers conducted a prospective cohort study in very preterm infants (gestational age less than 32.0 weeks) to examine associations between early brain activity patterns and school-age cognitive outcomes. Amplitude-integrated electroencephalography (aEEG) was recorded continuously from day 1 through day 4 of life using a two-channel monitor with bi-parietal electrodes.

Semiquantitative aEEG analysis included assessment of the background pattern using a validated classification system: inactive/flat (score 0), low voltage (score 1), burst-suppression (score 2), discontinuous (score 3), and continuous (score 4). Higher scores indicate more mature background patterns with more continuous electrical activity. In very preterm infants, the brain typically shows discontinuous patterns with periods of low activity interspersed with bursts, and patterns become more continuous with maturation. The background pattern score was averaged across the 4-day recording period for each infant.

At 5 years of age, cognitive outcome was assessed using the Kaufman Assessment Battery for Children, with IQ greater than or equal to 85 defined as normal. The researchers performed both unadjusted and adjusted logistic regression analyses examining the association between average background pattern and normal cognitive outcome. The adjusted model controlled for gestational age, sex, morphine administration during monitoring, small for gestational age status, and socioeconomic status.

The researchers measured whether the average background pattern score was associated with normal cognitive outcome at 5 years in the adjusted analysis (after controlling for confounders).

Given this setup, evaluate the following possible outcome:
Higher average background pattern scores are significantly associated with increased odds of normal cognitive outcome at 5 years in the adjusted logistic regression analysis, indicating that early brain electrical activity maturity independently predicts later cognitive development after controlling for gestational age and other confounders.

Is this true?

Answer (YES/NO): NO